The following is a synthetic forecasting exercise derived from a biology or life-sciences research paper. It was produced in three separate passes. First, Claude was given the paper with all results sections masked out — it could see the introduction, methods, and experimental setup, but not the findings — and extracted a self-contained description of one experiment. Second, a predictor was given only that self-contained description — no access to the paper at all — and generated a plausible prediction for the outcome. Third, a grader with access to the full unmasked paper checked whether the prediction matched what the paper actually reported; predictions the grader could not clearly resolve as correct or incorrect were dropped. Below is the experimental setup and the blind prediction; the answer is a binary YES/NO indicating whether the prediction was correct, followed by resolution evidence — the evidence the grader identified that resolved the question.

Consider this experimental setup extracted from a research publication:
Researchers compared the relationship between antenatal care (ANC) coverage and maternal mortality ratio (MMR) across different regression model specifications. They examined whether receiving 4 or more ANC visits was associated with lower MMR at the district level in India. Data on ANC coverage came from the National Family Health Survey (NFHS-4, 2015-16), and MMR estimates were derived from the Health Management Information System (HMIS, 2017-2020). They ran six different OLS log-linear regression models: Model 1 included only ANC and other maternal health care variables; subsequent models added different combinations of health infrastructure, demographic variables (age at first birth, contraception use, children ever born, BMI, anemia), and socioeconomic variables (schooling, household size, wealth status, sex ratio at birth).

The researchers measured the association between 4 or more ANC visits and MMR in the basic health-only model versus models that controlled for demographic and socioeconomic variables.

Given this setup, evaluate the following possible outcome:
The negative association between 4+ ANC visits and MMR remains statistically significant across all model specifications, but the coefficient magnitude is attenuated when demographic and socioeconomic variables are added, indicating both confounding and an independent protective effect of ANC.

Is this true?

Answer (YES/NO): NO